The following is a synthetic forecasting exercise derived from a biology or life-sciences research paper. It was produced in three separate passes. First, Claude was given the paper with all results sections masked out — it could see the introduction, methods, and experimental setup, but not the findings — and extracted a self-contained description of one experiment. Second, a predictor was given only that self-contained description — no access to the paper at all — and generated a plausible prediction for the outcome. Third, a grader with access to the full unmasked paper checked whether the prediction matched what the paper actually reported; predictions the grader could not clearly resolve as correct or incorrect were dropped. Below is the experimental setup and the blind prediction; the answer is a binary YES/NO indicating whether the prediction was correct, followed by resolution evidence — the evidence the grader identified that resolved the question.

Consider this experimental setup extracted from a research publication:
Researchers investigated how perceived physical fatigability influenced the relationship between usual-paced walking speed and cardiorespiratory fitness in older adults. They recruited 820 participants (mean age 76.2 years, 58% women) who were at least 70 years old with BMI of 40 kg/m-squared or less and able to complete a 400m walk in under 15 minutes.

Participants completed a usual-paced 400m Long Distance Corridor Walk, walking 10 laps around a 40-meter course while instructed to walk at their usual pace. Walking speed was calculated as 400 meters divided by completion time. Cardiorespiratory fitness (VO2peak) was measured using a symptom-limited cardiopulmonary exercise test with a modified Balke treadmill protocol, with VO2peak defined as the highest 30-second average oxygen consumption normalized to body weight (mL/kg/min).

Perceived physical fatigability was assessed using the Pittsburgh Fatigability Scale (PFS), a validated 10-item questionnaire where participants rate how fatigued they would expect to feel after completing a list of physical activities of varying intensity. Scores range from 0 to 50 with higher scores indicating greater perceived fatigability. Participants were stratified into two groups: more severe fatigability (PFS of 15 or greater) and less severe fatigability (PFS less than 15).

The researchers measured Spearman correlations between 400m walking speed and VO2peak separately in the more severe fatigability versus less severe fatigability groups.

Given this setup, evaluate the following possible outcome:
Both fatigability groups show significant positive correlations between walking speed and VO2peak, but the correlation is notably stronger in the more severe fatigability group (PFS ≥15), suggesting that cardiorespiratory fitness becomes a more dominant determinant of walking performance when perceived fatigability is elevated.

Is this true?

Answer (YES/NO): NO